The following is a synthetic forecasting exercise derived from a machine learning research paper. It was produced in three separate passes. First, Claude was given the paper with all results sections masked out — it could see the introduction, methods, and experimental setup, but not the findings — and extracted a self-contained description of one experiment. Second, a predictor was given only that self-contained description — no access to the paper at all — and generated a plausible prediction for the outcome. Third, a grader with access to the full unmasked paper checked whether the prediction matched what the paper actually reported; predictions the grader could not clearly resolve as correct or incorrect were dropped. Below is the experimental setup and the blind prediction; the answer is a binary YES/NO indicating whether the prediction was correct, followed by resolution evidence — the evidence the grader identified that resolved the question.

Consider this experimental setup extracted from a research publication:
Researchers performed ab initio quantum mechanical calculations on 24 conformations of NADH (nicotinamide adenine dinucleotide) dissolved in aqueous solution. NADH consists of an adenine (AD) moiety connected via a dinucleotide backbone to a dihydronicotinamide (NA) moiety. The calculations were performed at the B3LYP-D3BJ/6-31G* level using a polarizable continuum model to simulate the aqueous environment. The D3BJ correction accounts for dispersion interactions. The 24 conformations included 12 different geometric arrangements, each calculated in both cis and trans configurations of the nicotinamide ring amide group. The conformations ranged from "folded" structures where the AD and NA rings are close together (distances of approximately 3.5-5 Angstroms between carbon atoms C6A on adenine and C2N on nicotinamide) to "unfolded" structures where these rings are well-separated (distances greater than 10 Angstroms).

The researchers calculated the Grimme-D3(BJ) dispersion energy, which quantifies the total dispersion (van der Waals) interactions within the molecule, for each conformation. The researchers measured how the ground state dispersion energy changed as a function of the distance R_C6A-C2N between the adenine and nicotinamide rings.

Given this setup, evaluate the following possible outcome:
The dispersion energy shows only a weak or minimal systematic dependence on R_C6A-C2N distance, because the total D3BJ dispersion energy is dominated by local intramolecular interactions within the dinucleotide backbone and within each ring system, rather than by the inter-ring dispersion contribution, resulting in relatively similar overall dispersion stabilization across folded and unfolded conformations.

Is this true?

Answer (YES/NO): NO